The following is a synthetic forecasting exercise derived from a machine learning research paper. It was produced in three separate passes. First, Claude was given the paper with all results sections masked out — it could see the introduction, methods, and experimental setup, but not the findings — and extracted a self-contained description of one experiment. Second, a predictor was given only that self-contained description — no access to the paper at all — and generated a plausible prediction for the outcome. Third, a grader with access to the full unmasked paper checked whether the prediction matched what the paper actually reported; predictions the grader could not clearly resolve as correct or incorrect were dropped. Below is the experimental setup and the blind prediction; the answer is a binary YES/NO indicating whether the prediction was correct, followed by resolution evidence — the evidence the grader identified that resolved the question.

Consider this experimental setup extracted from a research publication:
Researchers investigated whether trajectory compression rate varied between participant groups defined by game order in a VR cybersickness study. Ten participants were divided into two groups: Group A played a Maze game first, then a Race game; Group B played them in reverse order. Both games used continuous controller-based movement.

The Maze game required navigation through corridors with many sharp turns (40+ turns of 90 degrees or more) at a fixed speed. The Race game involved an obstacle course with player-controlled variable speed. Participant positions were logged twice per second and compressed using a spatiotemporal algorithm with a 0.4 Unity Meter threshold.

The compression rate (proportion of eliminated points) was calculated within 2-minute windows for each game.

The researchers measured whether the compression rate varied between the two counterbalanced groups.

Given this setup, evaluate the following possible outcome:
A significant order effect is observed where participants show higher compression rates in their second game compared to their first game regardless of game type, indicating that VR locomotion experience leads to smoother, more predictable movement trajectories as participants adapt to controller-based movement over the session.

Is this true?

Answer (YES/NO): NO